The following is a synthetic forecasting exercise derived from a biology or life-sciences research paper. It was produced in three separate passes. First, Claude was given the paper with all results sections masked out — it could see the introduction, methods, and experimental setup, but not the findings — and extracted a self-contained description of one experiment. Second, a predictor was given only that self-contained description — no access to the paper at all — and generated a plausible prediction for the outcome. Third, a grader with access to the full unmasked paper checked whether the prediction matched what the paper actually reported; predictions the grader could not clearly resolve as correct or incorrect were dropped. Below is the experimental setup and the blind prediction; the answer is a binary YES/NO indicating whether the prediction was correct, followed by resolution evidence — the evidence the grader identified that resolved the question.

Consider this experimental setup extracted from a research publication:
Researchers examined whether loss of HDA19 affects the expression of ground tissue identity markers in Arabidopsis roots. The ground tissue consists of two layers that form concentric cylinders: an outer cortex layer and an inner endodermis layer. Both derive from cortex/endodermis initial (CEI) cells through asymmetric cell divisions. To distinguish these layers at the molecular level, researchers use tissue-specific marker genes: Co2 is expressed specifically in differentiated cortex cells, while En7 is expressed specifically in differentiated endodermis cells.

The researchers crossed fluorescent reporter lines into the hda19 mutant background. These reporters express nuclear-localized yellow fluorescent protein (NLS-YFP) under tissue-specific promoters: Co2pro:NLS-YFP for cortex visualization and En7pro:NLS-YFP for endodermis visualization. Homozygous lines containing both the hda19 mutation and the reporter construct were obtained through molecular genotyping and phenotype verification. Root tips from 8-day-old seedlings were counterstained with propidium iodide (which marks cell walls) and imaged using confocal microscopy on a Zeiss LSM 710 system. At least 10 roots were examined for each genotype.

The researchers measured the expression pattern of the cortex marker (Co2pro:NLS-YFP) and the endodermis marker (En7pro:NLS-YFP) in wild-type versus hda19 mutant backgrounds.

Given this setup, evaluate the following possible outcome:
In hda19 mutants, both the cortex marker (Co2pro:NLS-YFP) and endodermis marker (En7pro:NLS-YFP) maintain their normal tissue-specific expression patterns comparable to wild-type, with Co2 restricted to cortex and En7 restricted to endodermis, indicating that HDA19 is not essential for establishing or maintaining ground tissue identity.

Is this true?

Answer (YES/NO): NO